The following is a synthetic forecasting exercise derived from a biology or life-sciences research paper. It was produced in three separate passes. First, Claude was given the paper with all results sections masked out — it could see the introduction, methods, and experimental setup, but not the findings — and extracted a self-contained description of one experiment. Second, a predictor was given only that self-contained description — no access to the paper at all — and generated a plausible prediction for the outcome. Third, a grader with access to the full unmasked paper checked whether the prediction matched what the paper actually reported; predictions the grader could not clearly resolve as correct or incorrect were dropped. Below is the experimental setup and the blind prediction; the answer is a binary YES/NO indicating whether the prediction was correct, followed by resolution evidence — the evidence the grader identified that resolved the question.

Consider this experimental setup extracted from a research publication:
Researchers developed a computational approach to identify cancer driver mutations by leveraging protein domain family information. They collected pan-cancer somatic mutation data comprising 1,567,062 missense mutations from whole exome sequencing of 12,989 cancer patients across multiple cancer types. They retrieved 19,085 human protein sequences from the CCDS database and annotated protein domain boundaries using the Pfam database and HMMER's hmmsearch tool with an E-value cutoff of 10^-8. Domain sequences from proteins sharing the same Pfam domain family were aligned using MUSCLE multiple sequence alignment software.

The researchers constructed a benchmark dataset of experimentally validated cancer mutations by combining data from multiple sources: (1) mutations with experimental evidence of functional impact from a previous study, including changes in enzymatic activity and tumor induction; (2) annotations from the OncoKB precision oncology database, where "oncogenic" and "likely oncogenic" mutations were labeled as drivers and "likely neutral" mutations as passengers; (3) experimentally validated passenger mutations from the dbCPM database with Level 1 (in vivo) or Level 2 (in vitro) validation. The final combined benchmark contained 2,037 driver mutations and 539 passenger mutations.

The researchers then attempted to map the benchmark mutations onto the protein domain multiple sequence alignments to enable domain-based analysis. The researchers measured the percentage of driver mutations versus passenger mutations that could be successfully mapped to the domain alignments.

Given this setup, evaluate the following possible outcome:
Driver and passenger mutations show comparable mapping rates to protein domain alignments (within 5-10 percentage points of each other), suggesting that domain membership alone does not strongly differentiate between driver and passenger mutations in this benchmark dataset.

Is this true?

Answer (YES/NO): NO